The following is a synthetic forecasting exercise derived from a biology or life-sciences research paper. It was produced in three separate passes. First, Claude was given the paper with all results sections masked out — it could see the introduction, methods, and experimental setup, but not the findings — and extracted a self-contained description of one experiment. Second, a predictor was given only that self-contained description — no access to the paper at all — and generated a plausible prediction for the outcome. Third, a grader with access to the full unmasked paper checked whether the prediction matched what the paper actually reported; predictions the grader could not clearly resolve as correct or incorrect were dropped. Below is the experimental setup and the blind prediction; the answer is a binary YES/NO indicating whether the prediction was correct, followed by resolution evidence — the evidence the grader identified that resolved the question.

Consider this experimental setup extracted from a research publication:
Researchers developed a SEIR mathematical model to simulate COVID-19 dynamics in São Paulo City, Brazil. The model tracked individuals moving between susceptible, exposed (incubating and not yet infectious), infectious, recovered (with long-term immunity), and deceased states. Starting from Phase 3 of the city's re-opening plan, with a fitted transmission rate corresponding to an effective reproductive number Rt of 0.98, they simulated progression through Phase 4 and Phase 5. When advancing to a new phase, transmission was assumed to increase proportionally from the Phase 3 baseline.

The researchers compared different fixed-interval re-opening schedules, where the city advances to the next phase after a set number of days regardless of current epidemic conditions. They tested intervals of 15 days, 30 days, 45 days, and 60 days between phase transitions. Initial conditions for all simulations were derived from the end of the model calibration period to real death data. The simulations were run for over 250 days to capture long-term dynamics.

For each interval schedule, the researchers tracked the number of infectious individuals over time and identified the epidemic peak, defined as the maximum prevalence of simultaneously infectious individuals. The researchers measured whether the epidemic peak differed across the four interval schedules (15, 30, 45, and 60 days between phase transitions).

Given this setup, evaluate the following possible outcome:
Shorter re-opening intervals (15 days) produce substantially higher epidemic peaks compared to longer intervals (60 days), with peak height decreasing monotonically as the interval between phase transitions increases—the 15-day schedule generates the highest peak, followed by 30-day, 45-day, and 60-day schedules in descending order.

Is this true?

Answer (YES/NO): NO